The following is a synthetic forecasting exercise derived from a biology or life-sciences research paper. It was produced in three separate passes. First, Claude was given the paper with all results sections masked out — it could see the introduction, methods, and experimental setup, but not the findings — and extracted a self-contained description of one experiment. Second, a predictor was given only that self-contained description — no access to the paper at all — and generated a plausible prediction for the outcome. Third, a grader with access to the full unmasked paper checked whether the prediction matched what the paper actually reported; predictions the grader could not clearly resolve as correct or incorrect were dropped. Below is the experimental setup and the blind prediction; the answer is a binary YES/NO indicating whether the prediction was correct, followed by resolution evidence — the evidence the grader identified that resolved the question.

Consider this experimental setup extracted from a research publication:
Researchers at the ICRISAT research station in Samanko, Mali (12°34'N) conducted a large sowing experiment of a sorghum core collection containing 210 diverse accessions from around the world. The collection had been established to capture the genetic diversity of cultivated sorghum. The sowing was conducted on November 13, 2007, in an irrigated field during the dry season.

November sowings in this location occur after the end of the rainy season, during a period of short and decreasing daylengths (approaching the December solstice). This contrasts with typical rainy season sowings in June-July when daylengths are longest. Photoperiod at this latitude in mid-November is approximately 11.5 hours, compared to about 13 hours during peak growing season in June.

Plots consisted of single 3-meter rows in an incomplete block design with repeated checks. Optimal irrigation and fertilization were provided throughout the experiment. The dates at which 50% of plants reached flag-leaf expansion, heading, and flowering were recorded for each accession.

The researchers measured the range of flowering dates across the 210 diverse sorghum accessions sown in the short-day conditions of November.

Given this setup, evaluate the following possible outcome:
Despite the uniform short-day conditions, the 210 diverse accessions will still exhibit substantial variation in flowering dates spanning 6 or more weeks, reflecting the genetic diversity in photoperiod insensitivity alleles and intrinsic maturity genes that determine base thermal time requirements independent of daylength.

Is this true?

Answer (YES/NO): NO